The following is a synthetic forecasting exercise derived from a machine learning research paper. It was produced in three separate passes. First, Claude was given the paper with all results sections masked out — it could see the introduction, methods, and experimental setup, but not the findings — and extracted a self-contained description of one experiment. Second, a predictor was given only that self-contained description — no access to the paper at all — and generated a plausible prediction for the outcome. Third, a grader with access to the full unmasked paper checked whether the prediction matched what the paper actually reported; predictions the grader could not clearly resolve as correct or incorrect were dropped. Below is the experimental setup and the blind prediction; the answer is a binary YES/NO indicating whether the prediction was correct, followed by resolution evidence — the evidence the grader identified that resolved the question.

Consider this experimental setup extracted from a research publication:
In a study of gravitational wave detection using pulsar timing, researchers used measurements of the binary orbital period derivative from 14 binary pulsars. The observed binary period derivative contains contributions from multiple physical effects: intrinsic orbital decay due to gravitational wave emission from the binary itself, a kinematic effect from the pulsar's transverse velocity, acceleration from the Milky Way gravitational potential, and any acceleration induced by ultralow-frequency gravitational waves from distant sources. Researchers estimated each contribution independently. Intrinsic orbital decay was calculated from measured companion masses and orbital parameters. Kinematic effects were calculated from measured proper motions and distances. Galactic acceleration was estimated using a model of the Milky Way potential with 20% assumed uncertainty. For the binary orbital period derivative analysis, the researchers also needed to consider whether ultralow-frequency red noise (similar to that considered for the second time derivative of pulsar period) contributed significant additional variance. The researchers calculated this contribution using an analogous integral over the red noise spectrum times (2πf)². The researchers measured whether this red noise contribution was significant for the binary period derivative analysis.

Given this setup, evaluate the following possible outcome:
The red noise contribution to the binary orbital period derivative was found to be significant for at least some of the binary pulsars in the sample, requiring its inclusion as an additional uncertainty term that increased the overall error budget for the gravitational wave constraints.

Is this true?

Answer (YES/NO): NO